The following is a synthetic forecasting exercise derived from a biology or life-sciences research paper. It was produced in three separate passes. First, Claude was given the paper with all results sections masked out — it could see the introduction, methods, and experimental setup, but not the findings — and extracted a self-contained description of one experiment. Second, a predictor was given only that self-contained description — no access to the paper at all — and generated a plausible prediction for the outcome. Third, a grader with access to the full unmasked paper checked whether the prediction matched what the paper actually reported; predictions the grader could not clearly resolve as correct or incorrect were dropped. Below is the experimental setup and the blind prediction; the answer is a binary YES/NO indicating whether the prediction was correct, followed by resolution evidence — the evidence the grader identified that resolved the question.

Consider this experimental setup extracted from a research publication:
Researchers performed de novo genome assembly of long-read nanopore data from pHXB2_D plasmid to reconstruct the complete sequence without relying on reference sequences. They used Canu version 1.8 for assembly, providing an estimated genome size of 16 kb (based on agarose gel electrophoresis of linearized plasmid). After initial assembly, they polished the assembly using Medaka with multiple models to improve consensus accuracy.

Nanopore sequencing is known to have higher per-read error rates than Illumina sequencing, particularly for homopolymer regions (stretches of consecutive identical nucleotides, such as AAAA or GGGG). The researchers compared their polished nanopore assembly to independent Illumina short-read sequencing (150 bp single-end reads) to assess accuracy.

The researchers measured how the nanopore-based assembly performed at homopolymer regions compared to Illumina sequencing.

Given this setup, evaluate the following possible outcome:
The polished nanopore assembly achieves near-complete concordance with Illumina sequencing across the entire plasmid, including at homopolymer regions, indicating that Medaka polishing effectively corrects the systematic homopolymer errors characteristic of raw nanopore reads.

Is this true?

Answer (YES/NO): YES